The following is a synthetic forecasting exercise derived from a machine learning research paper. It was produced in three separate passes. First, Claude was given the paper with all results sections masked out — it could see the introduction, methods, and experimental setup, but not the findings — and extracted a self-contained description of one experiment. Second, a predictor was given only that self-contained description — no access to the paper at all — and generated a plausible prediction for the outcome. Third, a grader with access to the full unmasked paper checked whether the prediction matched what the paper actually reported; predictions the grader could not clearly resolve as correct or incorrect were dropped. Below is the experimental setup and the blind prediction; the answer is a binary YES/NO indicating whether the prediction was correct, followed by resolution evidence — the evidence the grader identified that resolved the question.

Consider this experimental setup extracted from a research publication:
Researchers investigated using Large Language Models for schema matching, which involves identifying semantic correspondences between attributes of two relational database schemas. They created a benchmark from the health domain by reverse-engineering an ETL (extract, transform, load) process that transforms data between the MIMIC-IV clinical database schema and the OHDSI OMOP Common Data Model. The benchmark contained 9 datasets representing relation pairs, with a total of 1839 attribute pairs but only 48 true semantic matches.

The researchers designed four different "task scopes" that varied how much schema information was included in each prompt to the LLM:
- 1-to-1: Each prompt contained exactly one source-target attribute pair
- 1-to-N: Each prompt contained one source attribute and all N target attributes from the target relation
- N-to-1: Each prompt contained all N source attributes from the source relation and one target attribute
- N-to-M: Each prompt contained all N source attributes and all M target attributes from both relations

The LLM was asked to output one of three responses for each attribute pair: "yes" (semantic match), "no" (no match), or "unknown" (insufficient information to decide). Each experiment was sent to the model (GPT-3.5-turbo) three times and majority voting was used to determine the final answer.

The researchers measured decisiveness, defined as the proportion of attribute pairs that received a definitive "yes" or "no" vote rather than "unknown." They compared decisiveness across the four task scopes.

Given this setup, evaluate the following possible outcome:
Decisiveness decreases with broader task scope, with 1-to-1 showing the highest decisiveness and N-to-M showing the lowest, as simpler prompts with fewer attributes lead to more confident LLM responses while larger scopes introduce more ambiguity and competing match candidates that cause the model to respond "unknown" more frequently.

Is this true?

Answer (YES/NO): YES